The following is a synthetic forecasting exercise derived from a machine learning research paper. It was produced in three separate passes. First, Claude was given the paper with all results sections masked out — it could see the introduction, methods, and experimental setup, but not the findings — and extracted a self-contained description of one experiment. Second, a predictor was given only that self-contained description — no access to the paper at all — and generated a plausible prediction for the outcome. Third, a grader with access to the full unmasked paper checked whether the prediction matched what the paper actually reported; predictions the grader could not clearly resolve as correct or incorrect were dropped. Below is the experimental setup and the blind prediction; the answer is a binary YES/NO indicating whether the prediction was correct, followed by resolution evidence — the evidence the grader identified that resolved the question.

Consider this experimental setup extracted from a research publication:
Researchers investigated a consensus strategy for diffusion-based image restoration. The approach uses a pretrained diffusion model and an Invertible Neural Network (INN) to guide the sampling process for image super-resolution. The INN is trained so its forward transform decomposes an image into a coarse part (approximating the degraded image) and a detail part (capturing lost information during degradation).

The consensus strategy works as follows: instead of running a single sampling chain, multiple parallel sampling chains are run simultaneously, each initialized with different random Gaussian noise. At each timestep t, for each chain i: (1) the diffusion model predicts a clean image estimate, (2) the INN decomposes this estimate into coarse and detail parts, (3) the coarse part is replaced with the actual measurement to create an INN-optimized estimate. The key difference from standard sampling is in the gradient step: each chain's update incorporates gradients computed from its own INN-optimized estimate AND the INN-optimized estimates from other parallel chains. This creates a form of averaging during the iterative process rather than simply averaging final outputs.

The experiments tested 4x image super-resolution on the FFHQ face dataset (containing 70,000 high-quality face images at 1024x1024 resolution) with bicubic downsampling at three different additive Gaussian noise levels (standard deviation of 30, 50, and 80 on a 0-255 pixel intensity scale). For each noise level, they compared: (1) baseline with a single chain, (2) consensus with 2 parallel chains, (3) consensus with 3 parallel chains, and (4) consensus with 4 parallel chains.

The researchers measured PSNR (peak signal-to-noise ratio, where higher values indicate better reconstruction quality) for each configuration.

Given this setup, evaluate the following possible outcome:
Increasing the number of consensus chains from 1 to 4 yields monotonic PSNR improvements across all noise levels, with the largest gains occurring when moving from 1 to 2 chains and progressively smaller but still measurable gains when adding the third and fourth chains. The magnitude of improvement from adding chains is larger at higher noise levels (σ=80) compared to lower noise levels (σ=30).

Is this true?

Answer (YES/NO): NO